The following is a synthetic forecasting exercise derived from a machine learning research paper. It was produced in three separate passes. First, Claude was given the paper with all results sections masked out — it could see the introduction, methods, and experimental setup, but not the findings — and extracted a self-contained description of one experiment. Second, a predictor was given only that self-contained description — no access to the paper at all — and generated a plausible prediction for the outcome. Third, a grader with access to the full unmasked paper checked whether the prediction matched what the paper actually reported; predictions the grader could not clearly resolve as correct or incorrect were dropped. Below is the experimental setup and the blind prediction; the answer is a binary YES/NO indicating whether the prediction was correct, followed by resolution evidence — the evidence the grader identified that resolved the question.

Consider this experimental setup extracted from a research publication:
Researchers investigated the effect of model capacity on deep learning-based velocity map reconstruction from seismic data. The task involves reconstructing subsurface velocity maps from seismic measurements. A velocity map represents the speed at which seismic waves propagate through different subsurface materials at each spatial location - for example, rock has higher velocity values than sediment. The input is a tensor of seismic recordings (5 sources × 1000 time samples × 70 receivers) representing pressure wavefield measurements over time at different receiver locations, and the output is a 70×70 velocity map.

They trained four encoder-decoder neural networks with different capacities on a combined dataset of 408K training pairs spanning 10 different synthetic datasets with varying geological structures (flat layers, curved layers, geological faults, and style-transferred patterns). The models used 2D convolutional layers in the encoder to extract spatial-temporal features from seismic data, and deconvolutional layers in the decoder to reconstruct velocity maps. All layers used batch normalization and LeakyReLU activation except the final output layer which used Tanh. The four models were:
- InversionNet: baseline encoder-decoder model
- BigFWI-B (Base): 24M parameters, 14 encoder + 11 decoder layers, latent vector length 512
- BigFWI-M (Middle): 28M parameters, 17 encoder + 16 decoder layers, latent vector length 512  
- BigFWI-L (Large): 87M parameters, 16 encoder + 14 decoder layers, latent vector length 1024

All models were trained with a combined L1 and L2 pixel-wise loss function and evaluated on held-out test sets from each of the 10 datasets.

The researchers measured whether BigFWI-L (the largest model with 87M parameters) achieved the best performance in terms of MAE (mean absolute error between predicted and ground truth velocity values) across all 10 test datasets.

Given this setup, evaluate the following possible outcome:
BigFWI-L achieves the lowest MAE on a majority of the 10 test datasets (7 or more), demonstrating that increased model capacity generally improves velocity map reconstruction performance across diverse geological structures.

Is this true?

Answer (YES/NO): NO